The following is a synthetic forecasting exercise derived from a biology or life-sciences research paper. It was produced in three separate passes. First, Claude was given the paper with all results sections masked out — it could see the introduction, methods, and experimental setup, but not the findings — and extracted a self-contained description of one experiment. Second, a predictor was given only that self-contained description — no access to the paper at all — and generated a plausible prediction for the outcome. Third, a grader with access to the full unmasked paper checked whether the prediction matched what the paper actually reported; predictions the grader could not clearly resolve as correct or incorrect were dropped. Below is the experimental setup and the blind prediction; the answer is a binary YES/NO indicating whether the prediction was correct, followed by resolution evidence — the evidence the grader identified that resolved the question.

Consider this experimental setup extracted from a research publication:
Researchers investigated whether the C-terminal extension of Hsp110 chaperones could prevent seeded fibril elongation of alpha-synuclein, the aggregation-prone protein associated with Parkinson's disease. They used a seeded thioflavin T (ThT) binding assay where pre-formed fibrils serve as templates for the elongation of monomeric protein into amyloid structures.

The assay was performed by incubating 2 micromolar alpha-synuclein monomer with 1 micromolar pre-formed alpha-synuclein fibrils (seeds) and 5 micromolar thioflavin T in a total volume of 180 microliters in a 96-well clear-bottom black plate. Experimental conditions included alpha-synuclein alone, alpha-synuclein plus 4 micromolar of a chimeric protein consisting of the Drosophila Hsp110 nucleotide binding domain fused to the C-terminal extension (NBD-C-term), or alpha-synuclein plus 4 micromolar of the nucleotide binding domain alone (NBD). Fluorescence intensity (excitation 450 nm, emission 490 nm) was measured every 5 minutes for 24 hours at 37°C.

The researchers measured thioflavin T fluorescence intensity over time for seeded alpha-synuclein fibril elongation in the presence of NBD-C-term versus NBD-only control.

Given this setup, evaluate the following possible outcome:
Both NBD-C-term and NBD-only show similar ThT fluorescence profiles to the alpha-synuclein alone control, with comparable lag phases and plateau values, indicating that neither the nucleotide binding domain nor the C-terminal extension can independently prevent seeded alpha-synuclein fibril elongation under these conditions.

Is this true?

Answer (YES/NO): NO